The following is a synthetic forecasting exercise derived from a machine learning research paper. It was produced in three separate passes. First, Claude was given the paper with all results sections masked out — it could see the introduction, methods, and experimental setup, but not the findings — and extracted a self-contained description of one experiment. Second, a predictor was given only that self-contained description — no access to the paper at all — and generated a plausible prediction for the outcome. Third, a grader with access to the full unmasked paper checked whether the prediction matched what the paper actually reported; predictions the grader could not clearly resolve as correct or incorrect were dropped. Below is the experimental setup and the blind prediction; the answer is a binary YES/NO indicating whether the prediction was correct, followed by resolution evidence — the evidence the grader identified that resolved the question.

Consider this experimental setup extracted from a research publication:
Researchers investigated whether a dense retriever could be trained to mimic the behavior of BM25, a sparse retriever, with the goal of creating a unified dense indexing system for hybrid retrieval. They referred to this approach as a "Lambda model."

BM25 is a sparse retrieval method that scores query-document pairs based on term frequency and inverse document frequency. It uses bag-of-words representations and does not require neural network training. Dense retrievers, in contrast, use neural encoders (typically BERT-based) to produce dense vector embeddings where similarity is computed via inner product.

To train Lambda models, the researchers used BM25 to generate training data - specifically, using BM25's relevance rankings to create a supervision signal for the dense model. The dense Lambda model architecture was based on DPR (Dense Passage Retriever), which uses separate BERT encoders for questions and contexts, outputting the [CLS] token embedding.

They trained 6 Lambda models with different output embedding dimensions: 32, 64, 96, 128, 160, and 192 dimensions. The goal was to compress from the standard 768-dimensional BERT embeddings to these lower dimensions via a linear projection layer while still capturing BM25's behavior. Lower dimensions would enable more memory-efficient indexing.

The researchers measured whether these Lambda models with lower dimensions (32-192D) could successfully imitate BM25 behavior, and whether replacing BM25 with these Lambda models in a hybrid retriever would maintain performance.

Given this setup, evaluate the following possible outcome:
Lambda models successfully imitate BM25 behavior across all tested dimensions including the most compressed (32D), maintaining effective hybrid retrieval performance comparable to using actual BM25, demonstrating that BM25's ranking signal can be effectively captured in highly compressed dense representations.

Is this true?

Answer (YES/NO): NO